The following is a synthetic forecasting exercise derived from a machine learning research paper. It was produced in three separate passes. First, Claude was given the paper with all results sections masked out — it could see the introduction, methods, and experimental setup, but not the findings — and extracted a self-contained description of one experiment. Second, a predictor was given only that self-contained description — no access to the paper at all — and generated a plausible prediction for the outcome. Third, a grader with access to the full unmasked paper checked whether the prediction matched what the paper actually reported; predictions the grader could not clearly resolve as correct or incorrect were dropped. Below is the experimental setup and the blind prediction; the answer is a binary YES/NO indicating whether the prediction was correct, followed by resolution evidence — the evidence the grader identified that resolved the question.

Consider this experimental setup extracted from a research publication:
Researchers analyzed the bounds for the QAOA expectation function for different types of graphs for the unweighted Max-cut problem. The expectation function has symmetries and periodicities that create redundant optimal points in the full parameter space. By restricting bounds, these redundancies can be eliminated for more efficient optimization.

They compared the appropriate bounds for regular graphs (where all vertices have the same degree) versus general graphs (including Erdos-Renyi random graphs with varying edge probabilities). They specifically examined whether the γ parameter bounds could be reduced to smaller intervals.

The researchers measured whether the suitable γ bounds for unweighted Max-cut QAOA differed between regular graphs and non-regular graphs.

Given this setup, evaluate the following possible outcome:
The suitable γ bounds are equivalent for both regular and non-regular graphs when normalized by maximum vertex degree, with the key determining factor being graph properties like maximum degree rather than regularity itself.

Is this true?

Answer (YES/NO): NO